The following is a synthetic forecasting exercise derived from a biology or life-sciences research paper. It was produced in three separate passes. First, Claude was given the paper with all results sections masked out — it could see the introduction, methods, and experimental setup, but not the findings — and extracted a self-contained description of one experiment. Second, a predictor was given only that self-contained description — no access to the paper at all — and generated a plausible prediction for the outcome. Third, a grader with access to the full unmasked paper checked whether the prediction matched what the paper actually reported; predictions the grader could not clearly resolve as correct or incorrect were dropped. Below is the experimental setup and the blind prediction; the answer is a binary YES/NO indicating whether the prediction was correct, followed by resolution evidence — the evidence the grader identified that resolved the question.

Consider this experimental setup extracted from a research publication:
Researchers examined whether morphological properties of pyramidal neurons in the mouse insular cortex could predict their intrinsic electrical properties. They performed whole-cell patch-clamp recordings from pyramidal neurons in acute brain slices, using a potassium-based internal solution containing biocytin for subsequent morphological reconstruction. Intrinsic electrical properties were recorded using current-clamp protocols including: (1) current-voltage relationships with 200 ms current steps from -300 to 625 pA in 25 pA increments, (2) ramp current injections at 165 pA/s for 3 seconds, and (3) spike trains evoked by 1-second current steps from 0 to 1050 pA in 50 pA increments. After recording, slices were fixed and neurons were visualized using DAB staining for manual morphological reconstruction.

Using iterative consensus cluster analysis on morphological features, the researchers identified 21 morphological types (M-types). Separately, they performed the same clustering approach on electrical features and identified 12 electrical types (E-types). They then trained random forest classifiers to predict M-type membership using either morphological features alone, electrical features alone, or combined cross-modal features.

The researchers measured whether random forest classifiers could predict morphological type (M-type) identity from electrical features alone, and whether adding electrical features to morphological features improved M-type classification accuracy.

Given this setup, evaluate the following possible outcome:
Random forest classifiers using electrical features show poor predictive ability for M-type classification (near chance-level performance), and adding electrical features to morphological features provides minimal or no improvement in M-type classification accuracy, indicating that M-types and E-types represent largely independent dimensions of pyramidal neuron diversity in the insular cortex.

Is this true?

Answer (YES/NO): NO